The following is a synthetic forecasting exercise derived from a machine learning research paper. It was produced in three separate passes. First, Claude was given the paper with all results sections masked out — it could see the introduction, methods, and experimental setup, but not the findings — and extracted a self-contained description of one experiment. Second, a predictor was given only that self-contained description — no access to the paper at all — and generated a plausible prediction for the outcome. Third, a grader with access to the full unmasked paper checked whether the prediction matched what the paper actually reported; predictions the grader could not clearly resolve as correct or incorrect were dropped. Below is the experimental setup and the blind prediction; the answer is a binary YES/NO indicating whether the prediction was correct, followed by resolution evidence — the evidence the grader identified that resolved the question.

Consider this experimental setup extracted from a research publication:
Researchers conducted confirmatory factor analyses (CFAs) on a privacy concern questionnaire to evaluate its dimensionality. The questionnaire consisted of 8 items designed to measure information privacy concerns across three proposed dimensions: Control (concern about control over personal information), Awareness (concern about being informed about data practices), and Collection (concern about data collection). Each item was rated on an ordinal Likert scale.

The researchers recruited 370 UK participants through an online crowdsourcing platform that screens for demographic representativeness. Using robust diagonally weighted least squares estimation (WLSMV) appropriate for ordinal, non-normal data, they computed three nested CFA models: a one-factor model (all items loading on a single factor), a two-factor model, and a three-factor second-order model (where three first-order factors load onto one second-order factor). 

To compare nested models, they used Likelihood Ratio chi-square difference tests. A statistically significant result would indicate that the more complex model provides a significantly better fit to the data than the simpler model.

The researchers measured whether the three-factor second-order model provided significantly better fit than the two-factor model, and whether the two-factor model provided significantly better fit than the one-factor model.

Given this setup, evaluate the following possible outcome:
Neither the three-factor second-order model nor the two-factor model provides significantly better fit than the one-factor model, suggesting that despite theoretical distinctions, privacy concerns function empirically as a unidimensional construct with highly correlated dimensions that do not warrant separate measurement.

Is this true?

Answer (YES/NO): NO